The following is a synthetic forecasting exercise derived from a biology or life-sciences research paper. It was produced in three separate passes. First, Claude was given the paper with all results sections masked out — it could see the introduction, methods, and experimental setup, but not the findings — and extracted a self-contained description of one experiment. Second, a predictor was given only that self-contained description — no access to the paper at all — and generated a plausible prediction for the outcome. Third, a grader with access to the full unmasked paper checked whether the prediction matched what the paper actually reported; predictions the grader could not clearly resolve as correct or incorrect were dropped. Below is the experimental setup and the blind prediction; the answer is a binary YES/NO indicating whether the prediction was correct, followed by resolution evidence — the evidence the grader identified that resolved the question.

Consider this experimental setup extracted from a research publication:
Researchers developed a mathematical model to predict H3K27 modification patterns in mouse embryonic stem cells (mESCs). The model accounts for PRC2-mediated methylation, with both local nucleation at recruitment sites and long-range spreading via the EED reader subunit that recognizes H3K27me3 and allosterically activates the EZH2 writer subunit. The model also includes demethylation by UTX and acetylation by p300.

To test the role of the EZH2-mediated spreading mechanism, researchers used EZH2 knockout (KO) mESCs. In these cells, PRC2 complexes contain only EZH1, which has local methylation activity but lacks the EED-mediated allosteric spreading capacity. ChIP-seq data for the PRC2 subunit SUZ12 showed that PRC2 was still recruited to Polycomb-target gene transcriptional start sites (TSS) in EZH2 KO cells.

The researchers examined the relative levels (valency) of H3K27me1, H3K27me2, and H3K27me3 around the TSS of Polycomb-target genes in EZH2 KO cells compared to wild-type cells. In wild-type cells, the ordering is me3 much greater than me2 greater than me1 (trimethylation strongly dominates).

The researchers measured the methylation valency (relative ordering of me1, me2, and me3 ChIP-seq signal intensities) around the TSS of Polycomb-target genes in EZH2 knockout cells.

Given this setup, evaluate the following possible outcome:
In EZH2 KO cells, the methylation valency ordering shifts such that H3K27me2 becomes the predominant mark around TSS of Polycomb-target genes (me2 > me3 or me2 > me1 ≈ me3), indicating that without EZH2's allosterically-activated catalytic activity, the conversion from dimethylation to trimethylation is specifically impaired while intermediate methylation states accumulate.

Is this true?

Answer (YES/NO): YES